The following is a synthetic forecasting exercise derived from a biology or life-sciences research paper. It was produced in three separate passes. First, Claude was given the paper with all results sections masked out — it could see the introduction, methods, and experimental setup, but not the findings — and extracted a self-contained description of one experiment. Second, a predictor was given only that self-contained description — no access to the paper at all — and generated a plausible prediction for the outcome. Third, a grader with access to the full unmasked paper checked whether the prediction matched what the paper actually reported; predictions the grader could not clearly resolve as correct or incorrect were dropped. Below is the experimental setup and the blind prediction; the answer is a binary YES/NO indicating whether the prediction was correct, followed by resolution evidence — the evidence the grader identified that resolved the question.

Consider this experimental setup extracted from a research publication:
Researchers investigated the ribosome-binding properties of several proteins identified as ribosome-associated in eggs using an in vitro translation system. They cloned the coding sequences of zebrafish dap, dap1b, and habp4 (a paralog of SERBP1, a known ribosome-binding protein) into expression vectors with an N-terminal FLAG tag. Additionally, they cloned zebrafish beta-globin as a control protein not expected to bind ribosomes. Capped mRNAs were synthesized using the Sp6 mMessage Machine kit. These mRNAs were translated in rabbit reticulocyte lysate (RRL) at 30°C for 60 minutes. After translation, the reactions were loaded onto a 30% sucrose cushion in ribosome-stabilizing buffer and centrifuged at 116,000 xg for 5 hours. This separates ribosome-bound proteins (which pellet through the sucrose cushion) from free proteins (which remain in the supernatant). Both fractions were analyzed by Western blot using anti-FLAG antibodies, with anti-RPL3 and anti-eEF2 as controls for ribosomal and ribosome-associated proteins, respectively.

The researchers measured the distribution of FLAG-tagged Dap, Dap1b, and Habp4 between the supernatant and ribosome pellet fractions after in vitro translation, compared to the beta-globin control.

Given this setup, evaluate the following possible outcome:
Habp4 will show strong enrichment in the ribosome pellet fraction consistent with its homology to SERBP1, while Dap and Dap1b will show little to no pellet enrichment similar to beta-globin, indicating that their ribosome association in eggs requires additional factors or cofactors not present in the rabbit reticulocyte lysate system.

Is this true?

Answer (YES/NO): NO